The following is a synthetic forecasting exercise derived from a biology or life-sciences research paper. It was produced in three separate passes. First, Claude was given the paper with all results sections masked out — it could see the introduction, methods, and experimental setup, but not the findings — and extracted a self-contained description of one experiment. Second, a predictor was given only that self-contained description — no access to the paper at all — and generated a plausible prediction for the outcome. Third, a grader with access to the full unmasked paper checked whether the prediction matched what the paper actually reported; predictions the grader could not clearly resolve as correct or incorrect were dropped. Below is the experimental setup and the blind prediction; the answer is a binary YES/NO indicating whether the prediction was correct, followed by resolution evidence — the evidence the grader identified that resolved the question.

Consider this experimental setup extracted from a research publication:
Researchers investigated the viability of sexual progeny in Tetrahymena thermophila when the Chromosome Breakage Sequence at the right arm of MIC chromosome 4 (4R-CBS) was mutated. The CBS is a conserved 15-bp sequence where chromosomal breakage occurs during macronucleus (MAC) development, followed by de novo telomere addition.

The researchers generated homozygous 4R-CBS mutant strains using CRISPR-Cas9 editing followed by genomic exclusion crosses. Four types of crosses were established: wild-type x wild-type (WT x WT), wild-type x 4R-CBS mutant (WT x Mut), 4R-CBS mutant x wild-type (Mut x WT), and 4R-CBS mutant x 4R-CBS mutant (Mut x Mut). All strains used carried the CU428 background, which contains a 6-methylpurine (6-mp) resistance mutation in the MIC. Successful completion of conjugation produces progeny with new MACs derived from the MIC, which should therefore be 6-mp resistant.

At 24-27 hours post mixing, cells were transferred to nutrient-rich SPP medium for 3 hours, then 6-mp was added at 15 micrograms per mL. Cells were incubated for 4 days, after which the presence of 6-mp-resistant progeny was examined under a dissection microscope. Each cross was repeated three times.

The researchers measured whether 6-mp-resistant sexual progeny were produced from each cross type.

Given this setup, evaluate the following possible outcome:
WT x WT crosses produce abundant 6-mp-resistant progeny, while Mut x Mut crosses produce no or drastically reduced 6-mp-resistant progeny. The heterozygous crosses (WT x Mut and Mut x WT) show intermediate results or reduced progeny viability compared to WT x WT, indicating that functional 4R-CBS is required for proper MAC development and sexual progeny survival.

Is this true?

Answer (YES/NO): NO